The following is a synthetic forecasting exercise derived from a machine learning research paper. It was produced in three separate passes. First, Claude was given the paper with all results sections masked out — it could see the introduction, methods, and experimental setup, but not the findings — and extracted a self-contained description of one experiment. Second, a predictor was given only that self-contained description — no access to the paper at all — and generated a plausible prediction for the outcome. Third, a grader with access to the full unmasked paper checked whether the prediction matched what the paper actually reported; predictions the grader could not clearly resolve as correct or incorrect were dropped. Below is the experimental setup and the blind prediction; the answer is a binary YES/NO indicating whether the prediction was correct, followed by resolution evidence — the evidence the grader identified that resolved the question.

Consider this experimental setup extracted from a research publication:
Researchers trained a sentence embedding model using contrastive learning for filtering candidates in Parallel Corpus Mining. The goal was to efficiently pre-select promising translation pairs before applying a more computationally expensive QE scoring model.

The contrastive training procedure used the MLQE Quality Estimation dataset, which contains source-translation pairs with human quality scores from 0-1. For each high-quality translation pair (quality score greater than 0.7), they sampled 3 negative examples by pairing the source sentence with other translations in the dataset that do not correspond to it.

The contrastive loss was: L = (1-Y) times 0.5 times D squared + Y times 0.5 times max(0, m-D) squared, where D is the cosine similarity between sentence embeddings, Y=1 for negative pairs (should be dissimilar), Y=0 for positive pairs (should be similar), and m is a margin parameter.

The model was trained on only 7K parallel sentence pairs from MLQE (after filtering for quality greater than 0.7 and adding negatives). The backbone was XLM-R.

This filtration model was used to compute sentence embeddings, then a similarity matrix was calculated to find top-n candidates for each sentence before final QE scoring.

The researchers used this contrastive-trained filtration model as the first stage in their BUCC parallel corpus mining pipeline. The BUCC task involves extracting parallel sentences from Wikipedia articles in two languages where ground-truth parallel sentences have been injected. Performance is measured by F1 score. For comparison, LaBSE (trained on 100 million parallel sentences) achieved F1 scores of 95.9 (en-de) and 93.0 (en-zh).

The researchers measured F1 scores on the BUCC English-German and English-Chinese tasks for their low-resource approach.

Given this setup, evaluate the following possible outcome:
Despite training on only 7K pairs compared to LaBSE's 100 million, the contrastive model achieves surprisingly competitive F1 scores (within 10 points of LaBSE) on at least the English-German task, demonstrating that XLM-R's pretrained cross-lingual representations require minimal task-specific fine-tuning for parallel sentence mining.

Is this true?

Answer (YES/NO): NO